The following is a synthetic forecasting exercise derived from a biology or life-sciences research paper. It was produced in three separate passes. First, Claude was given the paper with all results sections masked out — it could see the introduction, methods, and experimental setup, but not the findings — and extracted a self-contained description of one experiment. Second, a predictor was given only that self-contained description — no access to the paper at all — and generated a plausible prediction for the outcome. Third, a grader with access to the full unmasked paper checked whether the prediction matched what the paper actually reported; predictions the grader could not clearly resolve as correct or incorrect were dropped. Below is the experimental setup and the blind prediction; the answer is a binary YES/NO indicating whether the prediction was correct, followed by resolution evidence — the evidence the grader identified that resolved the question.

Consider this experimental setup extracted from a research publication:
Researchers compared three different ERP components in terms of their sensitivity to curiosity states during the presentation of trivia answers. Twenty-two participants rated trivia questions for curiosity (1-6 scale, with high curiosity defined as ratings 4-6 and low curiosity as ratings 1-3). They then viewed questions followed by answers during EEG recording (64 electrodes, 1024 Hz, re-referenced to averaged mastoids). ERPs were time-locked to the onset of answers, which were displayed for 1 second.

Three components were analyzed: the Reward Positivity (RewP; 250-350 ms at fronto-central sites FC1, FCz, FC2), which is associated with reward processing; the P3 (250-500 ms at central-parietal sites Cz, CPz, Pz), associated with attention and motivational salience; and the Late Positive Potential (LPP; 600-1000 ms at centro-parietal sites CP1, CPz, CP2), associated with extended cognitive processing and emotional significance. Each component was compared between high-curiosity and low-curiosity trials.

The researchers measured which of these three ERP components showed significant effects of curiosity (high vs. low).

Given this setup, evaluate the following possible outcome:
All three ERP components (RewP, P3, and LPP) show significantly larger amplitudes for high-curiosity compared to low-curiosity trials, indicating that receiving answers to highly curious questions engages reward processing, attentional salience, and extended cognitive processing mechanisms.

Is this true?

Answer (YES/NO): YES